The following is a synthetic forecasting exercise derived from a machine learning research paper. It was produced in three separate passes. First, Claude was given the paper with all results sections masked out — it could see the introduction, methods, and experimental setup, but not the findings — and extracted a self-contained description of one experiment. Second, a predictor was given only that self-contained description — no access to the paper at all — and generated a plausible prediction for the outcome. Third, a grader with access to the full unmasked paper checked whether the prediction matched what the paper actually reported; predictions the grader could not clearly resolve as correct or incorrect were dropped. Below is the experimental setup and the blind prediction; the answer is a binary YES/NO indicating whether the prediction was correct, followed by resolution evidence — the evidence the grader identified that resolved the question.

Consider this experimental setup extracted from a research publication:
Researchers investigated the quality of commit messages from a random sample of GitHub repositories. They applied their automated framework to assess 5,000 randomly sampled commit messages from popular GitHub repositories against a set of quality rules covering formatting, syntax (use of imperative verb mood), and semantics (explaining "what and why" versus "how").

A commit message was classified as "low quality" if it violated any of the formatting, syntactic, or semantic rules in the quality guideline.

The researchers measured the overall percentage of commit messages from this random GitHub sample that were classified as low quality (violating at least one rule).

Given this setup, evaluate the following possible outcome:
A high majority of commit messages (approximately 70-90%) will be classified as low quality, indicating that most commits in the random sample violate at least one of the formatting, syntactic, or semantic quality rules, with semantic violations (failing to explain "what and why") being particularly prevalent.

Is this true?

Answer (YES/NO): YES